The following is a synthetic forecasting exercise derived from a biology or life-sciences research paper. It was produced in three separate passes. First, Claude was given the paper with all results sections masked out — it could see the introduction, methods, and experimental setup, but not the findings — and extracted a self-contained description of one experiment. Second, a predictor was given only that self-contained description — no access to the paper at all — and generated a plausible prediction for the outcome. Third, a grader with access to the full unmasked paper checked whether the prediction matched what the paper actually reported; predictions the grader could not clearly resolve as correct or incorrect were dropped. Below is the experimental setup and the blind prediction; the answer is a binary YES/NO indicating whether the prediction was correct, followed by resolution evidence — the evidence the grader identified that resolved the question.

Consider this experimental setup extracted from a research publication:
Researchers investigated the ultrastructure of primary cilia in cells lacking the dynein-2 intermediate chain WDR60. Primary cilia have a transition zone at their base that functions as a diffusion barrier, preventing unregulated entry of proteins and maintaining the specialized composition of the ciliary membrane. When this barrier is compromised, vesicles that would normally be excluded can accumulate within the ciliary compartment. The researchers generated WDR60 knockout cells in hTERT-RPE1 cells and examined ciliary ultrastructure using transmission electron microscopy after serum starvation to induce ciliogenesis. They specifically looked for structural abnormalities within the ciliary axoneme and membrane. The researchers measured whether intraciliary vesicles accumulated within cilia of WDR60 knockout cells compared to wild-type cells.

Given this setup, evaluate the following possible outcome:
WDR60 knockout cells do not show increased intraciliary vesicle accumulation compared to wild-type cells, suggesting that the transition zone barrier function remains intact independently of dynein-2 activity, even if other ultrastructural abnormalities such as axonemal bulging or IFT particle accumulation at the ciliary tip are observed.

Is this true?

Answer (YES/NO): NO